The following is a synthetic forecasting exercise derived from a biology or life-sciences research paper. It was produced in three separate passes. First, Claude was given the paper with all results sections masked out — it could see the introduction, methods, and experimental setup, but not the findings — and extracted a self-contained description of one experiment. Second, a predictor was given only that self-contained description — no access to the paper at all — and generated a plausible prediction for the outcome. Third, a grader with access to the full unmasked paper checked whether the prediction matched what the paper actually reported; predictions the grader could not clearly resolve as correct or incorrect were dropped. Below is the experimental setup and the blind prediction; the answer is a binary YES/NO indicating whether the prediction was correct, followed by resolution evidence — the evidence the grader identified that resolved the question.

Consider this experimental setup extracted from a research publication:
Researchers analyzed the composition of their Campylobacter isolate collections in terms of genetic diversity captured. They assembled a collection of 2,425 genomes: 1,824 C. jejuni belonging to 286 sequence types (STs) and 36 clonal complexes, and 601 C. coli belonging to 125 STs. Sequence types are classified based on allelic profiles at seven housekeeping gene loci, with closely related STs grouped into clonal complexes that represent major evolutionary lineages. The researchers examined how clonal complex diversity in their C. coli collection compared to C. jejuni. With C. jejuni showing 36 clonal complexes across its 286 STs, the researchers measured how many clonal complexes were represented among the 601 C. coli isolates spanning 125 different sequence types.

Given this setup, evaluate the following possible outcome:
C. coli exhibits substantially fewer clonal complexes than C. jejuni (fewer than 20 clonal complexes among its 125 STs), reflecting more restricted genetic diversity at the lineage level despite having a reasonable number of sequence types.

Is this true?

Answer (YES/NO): YES